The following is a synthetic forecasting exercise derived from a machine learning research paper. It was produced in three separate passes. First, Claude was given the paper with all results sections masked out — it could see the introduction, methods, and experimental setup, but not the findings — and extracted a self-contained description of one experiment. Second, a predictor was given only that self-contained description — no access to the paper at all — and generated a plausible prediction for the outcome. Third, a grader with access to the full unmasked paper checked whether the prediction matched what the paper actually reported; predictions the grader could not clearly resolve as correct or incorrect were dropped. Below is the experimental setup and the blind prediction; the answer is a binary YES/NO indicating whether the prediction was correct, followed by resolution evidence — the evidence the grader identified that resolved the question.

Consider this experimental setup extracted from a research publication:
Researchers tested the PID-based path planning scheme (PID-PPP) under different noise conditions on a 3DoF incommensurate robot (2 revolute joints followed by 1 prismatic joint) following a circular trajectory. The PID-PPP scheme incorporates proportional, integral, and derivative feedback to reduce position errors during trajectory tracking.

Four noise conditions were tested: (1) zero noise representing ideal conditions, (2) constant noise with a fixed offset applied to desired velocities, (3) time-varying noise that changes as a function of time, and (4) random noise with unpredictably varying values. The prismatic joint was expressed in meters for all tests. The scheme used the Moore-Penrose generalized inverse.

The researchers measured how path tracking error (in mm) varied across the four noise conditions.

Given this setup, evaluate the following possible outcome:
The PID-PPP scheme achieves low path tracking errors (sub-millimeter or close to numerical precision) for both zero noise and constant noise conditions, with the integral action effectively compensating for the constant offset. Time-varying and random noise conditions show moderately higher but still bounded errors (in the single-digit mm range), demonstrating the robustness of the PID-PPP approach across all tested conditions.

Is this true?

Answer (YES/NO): NO